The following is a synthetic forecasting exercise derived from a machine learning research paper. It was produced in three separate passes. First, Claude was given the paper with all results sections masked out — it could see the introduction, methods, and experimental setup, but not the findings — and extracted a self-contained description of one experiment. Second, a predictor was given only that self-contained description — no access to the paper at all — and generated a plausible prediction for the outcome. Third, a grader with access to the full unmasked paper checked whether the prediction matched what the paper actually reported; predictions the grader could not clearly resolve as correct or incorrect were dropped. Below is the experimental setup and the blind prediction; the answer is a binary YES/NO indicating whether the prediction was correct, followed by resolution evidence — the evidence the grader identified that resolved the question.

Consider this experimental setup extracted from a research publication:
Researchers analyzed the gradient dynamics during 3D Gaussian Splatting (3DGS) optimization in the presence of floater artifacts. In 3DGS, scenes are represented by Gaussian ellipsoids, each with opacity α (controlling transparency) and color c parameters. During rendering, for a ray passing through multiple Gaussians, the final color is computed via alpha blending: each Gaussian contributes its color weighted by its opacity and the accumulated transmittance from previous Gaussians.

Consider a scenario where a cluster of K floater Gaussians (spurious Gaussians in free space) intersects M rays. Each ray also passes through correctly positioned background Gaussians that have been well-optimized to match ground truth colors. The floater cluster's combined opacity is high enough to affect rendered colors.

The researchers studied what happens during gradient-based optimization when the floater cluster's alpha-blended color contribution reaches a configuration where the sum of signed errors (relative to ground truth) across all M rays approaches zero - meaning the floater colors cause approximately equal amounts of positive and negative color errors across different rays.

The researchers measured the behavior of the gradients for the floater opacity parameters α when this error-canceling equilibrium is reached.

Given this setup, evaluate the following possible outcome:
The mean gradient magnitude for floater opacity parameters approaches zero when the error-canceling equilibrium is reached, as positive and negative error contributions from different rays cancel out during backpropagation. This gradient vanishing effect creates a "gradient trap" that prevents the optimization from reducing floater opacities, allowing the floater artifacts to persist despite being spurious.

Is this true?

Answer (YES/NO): YES